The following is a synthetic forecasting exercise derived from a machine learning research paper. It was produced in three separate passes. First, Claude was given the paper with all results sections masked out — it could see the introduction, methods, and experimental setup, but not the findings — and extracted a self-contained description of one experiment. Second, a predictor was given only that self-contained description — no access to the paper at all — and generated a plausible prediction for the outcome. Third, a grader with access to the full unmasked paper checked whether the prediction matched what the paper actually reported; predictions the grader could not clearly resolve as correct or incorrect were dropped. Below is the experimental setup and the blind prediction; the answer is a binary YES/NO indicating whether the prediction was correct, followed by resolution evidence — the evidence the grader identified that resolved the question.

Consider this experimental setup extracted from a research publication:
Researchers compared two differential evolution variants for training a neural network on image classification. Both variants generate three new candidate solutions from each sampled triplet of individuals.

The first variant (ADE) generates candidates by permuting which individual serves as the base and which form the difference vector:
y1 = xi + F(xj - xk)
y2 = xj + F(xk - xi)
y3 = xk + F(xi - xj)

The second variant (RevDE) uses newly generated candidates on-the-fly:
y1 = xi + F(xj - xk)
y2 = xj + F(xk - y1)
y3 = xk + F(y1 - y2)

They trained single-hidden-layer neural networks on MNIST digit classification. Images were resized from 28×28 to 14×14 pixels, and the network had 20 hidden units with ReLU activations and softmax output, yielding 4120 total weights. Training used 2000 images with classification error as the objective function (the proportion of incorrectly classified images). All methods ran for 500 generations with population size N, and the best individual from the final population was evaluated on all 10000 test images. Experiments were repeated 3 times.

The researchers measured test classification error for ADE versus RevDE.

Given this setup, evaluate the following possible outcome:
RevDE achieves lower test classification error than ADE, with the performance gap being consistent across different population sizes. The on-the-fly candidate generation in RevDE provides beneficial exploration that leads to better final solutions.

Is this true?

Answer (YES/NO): NO